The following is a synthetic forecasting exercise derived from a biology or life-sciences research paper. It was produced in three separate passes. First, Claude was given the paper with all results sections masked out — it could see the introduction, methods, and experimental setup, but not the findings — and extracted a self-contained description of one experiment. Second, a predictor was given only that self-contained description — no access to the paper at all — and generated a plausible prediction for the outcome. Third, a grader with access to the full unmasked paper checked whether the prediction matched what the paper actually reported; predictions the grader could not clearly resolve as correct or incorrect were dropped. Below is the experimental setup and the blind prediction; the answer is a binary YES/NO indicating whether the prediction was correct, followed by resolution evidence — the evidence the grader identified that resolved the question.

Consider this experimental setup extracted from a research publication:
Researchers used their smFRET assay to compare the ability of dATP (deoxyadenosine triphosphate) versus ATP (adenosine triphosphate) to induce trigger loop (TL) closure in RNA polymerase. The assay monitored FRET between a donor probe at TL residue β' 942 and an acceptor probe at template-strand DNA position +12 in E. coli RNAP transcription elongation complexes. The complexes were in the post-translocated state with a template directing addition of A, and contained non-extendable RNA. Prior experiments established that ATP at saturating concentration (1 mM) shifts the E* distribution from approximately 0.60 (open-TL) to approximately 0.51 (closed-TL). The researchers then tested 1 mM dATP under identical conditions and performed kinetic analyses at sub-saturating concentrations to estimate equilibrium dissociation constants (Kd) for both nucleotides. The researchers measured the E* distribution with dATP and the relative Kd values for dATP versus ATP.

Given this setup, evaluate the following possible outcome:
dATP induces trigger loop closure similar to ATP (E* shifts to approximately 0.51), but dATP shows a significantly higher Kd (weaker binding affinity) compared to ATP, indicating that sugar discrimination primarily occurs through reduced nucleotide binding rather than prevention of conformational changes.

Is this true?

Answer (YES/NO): NO